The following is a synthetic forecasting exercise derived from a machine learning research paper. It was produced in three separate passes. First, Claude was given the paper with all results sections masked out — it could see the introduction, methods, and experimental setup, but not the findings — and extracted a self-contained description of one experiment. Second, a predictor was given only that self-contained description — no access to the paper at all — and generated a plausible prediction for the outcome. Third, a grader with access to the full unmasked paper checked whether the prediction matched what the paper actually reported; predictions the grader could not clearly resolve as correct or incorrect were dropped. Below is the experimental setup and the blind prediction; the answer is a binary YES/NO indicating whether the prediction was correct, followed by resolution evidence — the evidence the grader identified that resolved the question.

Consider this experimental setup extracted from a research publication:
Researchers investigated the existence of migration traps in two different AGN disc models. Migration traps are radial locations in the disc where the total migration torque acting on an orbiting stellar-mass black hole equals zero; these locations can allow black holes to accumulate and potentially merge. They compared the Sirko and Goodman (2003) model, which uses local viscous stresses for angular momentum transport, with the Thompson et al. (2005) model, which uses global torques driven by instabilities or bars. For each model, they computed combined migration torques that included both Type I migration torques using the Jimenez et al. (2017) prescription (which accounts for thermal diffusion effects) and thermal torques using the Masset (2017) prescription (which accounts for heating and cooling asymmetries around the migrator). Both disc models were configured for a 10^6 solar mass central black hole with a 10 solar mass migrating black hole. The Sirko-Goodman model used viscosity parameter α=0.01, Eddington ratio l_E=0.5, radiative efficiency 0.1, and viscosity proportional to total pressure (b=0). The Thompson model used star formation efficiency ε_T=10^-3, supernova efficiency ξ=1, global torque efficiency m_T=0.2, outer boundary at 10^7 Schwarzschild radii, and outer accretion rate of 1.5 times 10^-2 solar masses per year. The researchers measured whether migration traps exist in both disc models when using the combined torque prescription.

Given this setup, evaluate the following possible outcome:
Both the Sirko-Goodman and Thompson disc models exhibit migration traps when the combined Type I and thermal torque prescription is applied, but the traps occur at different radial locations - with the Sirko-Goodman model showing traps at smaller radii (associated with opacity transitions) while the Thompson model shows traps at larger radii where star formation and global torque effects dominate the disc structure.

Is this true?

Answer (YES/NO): NO